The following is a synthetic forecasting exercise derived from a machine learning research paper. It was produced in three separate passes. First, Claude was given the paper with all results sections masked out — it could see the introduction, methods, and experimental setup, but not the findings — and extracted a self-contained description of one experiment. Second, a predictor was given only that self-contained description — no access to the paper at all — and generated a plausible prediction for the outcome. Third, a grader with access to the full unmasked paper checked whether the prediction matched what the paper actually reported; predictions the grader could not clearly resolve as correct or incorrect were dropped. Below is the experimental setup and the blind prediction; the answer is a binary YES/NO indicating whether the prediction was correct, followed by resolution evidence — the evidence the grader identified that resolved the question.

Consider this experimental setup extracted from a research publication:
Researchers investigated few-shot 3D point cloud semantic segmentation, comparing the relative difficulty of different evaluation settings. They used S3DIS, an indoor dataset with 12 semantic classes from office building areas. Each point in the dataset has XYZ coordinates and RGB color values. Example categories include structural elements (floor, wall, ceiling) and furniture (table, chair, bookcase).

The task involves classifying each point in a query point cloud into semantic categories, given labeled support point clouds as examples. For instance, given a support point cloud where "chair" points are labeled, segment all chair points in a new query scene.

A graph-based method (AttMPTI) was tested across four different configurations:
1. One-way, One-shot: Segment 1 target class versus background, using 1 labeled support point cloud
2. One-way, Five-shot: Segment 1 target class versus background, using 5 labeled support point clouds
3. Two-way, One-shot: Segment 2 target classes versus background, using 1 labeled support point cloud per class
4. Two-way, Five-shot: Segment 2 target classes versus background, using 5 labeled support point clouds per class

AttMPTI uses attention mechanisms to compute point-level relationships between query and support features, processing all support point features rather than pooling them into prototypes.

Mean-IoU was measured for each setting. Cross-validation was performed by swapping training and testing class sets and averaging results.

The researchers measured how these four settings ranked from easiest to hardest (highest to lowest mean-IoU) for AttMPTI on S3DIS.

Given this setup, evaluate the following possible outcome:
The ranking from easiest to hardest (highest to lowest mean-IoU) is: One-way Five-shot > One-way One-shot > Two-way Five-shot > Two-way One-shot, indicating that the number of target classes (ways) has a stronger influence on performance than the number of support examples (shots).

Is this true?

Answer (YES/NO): YES